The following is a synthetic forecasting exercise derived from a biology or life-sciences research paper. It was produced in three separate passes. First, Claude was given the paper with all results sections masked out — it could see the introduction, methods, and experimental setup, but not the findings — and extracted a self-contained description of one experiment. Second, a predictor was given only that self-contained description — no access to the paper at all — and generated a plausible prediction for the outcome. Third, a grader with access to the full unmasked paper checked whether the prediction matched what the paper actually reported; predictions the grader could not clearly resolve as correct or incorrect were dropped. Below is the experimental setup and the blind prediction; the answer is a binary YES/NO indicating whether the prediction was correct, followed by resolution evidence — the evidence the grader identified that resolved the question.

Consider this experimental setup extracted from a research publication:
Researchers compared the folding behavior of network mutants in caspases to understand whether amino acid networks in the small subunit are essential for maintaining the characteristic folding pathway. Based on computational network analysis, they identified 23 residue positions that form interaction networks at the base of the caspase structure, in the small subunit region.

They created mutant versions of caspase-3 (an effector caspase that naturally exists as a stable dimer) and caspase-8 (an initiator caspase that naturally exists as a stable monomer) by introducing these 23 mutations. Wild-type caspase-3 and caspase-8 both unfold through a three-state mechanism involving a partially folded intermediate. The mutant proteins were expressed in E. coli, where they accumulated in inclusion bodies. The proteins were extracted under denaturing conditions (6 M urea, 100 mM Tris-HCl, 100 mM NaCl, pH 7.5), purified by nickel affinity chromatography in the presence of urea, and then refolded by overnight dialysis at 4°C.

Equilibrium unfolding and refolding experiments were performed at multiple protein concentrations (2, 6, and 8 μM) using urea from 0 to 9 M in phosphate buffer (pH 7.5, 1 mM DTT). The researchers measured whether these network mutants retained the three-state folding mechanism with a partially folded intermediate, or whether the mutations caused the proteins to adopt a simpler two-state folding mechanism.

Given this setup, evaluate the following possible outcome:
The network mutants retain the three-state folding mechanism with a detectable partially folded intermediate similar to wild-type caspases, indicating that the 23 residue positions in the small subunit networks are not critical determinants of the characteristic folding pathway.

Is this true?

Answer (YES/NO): NO